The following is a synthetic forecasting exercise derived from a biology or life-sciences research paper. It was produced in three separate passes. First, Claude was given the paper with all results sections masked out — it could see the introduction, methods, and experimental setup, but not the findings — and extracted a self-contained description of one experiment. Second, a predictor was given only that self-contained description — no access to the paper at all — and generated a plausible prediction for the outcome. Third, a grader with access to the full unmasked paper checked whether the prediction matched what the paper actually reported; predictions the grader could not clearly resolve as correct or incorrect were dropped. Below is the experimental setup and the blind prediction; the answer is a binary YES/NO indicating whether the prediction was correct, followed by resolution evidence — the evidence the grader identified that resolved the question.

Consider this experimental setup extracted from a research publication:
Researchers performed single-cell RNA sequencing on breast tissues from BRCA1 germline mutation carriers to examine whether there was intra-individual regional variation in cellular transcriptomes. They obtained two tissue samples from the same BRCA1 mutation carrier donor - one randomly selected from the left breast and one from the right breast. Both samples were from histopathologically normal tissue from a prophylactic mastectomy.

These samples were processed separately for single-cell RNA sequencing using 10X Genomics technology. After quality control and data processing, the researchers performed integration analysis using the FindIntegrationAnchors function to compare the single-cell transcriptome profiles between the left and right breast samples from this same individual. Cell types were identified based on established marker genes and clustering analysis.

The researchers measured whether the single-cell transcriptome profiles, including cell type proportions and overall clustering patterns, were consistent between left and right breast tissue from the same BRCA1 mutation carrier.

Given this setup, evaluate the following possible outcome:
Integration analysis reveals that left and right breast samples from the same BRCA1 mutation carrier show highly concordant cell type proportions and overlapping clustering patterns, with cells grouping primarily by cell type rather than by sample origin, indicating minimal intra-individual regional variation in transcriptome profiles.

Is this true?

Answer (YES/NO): YES